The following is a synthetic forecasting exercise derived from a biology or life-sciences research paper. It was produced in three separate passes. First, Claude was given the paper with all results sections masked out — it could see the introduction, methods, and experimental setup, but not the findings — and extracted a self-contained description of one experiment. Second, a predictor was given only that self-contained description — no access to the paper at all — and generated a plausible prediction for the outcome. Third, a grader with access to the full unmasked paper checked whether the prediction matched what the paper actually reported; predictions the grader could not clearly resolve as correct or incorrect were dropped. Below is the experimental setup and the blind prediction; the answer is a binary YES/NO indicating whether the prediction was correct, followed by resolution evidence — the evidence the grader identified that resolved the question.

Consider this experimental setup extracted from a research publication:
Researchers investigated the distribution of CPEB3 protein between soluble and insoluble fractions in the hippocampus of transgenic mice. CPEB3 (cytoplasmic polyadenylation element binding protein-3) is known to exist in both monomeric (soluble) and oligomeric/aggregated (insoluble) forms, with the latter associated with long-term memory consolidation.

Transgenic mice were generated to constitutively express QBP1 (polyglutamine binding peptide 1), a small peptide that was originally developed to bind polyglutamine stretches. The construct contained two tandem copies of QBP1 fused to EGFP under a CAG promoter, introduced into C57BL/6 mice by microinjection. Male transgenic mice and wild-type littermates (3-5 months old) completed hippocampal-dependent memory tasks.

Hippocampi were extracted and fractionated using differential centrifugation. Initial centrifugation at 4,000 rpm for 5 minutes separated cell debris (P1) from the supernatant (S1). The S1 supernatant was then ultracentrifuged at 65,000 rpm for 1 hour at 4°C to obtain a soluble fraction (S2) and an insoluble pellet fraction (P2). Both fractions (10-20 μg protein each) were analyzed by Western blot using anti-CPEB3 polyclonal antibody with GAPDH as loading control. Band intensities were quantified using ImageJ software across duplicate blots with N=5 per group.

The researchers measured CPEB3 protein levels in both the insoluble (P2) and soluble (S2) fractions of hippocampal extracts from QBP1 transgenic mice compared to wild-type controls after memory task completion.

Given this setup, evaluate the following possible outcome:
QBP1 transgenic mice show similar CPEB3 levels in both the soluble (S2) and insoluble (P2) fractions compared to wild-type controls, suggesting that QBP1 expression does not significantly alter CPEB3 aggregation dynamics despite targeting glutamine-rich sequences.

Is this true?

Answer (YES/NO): NO